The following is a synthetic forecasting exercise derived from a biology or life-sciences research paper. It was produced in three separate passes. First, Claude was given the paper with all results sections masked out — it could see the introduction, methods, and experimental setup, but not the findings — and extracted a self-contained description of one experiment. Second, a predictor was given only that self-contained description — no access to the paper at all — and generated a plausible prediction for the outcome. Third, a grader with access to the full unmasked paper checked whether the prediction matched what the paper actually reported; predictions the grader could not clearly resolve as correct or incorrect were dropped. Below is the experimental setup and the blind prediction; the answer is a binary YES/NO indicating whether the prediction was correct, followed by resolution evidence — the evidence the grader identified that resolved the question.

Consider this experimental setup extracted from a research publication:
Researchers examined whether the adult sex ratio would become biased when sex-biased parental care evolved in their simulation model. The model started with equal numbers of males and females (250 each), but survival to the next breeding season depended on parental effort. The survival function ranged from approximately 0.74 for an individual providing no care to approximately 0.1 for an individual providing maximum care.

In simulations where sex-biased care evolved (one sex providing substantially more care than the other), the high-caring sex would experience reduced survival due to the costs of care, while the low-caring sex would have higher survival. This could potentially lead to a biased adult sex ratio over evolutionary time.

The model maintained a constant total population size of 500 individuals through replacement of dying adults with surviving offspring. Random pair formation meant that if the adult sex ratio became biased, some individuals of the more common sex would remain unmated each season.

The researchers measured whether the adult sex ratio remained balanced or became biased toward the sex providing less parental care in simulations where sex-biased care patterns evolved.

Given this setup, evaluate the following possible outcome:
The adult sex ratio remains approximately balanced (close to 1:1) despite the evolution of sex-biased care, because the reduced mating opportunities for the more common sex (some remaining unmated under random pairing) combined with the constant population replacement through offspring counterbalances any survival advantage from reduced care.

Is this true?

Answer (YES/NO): NO